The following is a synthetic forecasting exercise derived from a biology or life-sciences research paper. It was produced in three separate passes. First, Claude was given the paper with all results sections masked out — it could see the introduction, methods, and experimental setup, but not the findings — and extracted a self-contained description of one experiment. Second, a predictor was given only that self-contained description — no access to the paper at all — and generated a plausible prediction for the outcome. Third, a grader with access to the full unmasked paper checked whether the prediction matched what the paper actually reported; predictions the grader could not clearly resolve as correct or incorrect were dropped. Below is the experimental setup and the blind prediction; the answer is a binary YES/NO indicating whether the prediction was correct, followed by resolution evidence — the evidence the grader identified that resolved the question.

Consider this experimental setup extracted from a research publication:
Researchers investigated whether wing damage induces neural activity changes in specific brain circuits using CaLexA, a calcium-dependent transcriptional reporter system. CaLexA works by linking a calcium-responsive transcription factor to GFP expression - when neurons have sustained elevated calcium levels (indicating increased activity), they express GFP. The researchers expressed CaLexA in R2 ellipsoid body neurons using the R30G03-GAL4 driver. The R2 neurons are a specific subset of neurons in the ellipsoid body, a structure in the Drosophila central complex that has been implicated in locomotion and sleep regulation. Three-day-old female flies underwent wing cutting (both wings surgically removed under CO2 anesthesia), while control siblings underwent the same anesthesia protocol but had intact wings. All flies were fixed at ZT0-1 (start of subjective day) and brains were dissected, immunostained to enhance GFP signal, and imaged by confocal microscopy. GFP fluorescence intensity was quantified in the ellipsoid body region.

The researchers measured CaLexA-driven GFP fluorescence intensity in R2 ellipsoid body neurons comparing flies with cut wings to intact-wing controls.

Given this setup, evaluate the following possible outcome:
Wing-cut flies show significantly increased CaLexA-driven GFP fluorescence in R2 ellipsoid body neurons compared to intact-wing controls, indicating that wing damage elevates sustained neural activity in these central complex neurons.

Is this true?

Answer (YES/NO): YES